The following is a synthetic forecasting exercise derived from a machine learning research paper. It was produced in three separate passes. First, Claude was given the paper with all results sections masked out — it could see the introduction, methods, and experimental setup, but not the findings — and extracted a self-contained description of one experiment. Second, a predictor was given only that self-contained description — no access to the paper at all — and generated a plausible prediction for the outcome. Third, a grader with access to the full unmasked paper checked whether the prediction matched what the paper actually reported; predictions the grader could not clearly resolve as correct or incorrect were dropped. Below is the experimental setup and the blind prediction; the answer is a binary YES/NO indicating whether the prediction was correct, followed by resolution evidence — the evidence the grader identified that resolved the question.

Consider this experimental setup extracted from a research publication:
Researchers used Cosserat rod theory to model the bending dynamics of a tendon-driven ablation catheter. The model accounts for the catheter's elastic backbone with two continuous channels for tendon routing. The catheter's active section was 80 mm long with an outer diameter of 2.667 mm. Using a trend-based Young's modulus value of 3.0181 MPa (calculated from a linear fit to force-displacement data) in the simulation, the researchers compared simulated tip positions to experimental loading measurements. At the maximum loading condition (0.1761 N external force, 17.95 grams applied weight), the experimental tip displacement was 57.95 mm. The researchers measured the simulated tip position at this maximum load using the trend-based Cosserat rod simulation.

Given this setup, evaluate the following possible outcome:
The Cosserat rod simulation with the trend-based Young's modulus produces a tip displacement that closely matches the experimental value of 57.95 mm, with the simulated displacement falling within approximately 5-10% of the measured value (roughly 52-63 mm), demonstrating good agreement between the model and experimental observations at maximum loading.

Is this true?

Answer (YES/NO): NO